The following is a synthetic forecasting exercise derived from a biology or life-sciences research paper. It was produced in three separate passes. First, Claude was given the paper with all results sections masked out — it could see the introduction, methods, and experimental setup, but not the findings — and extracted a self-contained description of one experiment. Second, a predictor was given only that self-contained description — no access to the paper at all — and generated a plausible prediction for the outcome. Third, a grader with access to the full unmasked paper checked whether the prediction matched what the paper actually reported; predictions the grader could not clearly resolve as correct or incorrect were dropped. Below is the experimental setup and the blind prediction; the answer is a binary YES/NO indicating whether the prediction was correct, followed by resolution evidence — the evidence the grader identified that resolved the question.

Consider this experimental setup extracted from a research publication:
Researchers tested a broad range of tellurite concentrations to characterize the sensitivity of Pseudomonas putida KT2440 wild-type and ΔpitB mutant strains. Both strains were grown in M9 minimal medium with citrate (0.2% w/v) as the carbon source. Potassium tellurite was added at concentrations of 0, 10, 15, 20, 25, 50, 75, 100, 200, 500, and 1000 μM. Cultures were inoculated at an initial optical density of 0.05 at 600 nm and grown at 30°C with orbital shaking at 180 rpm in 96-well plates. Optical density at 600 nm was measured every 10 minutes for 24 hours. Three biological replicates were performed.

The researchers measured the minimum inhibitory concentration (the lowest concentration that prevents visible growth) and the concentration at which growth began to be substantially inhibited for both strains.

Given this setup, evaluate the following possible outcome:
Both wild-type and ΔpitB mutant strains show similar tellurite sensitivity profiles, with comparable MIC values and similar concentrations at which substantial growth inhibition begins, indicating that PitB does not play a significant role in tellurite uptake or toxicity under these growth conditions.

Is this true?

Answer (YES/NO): NO